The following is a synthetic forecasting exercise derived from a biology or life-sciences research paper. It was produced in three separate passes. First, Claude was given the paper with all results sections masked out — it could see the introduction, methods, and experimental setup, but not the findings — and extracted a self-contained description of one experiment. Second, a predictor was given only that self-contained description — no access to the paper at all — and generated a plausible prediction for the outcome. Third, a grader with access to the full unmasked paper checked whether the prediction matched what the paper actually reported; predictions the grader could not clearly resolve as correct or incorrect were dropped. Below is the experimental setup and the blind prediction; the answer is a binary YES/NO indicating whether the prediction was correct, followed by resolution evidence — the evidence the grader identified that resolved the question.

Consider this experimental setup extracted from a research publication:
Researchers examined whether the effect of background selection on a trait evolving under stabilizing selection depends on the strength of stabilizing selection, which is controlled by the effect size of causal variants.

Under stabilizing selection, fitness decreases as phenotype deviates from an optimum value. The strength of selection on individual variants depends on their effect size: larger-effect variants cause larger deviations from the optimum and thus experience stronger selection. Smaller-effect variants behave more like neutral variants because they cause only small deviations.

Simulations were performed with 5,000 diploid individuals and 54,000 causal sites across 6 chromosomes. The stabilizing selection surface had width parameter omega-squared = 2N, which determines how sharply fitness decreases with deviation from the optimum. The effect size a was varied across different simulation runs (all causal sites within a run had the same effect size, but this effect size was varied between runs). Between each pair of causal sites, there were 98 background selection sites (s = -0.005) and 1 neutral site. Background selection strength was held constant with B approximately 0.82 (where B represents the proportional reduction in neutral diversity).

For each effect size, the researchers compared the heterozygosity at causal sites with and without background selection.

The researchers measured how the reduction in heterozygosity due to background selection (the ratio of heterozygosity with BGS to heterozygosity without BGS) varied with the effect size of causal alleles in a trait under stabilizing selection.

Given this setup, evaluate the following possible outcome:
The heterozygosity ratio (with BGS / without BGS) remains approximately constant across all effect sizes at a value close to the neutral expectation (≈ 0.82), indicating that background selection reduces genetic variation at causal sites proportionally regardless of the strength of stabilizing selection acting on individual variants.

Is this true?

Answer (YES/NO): NO